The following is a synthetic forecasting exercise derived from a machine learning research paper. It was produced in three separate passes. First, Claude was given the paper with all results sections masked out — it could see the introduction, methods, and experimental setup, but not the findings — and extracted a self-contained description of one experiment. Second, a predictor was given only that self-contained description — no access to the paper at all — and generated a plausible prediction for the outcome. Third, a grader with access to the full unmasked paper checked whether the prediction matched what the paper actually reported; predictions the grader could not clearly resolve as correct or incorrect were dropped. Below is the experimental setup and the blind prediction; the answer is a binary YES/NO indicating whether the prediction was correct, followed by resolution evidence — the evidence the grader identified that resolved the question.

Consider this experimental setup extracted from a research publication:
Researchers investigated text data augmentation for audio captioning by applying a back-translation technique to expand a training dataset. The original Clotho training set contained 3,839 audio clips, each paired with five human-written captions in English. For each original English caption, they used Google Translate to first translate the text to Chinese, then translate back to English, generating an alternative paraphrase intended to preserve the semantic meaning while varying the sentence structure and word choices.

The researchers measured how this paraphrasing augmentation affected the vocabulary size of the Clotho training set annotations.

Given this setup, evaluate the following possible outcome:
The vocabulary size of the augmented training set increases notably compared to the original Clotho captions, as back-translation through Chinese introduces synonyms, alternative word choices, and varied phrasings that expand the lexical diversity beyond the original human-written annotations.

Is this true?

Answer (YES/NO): YES